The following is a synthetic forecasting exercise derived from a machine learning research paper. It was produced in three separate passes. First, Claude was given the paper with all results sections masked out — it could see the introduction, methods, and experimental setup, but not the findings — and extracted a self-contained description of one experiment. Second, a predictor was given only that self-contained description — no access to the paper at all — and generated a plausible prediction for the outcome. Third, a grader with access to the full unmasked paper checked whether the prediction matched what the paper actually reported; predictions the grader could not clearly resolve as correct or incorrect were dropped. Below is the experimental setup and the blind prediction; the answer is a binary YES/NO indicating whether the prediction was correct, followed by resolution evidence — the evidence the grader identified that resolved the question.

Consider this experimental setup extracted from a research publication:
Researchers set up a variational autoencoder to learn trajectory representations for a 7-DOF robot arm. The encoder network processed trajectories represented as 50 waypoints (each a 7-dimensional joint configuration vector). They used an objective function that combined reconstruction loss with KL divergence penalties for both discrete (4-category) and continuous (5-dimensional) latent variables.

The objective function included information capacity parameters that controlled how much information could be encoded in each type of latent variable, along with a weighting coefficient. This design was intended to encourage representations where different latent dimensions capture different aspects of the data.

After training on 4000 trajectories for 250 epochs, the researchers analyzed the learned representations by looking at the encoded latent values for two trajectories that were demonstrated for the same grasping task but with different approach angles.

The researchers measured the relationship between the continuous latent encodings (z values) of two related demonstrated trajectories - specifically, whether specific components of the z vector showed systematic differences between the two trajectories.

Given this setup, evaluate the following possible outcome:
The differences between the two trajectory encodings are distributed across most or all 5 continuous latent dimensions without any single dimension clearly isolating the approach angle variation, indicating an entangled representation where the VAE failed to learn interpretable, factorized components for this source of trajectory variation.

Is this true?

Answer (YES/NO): NO